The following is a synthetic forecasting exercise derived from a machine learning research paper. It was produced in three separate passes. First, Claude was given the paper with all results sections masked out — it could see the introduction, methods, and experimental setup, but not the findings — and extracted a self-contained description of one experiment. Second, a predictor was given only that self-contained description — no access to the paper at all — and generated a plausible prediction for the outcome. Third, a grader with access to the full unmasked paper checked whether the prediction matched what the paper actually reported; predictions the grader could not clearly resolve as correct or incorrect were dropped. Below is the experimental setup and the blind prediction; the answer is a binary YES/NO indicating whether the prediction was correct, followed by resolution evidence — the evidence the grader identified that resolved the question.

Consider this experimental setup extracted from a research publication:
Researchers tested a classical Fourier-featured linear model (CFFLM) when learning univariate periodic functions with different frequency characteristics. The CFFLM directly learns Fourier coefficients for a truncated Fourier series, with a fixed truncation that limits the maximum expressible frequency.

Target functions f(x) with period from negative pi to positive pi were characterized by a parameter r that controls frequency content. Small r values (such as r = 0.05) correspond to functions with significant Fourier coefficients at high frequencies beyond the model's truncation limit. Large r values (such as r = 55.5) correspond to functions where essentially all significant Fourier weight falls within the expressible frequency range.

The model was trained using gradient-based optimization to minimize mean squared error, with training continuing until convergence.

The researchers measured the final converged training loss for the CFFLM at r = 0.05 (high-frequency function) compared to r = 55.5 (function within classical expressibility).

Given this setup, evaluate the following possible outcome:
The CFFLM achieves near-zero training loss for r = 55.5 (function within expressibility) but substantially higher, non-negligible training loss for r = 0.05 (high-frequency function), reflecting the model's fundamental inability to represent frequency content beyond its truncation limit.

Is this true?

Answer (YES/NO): YES